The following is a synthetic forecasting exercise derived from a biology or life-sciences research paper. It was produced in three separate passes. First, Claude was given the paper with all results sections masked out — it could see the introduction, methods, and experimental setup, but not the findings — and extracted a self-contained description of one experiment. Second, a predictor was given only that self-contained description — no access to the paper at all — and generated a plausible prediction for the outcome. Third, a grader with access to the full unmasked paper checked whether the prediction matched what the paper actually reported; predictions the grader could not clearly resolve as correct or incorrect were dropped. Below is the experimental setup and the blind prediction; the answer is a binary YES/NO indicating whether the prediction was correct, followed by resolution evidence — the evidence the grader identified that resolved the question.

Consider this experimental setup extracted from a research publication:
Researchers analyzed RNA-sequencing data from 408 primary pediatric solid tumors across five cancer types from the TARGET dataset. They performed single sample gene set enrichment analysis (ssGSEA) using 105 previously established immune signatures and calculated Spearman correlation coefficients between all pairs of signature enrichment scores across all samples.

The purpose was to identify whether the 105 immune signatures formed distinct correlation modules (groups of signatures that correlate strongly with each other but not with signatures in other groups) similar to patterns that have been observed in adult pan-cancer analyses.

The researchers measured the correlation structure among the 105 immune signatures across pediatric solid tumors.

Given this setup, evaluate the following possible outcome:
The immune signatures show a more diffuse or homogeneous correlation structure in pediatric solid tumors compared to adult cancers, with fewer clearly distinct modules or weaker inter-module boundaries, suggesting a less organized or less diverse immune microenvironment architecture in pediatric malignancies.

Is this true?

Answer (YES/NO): NO